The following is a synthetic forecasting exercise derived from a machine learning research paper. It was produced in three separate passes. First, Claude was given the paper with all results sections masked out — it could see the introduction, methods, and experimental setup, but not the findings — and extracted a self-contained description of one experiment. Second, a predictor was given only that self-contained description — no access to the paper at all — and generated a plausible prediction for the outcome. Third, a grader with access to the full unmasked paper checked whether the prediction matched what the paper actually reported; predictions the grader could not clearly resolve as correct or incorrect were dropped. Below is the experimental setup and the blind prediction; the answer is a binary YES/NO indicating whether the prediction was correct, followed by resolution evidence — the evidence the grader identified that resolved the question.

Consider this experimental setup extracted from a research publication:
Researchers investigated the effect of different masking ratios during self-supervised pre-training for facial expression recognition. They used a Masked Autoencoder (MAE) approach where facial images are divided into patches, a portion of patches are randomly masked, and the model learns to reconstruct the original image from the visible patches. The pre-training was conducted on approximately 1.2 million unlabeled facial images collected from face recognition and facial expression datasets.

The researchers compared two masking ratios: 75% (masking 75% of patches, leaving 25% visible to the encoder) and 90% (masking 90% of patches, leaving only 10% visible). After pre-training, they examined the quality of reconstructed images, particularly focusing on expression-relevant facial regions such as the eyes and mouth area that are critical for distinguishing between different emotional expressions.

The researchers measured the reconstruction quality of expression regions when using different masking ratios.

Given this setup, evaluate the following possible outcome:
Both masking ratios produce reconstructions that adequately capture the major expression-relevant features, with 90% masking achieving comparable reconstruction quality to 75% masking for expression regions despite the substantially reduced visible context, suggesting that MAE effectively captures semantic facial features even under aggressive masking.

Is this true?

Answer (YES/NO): NO